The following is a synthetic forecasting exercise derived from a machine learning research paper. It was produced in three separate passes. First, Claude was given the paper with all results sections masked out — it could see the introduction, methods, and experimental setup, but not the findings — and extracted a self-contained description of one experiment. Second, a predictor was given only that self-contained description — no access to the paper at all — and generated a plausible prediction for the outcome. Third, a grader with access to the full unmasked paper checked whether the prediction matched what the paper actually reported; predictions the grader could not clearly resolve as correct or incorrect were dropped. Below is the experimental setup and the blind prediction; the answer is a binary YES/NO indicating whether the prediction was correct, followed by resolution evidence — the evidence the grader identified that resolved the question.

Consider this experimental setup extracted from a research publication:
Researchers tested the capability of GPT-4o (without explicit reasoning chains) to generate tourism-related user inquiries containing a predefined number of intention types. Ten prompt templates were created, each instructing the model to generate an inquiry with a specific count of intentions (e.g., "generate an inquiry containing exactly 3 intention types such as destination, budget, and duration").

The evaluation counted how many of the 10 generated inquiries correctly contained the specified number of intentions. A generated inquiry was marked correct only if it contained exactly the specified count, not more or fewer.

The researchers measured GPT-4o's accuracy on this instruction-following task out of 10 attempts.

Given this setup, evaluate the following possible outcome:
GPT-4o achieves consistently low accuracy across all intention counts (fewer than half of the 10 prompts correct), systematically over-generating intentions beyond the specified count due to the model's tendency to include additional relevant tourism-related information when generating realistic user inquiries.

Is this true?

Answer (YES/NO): YES